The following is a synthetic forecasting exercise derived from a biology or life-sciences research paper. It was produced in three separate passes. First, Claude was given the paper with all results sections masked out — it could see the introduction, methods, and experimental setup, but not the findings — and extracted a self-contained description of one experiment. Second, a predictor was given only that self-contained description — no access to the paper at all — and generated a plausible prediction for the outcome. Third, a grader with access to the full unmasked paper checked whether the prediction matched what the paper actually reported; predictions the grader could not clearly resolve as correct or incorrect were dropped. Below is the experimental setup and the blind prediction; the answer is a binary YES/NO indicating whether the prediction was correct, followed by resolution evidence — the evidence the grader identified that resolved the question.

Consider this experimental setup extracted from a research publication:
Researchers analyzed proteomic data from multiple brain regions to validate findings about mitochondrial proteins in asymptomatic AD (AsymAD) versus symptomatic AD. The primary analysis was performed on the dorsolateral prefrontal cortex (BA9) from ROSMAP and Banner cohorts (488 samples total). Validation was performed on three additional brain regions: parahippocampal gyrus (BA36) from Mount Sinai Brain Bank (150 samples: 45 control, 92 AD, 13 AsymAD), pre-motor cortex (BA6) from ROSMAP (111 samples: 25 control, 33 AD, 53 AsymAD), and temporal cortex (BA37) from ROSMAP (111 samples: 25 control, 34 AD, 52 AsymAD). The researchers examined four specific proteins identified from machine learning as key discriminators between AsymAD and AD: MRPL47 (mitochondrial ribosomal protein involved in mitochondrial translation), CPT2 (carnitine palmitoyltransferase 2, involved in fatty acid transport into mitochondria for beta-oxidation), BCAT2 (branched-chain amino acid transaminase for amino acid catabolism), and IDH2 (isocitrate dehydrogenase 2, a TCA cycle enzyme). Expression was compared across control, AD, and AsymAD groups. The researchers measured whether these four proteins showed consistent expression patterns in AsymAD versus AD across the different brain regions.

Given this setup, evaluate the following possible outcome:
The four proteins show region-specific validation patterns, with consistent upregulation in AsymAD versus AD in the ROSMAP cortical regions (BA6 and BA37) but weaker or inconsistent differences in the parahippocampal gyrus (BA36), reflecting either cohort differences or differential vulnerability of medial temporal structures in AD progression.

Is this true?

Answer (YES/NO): NO